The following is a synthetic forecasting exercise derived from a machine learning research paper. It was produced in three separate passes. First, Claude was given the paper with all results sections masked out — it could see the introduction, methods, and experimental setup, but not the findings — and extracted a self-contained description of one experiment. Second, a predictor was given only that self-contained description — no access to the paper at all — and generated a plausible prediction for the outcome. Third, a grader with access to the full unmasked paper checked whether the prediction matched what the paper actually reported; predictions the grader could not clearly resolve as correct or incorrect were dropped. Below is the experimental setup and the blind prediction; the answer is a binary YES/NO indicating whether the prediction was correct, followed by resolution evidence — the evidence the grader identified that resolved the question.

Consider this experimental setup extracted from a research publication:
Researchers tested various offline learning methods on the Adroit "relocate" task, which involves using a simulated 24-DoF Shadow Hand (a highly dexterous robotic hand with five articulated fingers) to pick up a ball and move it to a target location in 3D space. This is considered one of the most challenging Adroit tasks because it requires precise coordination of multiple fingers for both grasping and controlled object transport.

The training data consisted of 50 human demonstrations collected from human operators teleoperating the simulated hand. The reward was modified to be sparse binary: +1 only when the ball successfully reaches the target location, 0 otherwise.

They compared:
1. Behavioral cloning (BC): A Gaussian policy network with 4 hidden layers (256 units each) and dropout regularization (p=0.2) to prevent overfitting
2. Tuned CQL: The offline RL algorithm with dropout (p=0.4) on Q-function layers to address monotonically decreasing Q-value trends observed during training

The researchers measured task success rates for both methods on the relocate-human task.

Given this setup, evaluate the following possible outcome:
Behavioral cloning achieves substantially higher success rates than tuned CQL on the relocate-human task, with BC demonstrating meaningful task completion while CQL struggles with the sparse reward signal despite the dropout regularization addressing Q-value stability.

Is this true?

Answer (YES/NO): NO